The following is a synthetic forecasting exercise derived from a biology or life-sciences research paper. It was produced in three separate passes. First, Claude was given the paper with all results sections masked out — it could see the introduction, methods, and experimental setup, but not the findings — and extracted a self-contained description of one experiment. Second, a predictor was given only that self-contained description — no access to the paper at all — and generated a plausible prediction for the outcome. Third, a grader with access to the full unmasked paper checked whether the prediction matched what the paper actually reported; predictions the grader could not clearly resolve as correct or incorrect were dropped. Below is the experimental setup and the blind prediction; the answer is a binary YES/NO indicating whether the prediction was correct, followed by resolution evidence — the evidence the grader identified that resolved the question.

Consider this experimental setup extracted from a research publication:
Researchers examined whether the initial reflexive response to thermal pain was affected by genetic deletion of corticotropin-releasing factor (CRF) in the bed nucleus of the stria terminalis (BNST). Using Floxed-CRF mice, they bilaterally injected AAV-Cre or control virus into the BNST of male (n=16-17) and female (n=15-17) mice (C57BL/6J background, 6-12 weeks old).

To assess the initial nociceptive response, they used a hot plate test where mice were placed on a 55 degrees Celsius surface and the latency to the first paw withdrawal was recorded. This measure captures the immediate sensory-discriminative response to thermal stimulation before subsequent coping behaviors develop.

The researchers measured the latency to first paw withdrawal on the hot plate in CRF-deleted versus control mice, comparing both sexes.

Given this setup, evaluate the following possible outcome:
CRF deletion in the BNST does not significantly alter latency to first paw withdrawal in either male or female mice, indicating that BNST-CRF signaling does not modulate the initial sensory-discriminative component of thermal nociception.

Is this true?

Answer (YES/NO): YES